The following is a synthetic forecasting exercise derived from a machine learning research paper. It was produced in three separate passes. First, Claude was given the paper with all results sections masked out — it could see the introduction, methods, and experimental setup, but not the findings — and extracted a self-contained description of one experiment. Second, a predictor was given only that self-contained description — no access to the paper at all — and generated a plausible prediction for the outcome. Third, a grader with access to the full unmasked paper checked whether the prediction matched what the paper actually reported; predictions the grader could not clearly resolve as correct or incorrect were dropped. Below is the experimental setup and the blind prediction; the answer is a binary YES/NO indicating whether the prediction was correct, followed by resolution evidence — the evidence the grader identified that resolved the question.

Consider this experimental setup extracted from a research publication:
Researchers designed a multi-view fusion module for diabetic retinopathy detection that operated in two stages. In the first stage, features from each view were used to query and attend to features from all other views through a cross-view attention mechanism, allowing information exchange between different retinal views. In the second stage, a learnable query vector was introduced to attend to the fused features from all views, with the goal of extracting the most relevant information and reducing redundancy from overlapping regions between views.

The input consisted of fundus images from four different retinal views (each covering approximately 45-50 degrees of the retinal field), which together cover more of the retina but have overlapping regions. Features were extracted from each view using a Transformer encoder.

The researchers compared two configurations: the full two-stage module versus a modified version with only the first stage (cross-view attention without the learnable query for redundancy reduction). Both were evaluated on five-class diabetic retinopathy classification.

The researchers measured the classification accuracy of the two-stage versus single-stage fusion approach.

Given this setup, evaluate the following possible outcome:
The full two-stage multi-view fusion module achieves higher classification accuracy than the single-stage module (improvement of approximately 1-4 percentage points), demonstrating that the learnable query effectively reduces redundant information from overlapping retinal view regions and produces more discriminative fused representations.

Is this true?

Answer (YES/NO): NO